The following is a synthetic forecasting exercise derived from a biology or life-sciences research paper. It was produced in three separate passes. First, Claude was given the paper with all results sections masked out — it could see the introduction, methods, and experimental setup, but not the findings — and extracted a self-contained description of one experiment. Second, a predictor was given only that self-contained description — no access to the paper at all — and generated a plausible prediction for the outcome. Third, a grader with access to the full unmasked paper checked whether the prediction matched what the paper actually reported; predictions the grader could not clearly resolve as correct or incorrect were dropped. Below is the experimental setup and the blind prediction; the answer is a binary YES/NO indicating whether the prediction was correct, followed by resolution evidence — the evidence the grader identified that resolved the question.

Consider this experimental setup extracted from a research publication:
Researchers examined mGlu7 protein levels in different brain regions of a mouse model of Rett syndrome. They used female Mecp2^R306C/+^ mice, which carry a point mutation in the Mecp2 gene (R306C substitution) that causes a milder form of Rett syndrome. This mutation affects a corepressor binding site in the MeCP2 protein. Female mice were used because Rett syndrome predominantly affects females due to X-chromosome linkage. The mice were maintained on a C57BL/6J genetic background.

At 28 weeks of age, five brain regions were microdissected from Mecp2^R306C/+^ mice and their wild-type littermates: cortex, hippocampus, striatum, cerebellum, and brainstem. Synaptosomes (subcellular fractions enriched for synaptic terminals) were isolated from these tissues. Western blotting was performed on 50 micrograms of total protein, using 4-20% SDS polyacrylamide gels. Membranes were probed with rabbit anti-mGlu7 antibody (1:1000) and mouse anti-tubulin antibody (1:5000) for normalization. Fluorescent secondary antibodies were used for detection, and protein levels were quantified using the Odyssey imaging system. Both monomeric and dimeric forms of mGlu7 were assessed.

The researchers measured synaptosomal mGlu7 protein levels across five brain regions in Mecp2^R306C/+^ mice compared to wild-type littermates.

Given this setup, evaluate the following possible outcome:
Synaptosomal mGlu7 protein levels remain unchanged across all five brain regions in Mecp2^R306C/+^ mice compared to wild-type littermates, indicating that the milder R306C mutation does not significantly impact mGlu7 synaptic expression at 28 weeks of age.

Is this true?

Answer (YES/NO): NO